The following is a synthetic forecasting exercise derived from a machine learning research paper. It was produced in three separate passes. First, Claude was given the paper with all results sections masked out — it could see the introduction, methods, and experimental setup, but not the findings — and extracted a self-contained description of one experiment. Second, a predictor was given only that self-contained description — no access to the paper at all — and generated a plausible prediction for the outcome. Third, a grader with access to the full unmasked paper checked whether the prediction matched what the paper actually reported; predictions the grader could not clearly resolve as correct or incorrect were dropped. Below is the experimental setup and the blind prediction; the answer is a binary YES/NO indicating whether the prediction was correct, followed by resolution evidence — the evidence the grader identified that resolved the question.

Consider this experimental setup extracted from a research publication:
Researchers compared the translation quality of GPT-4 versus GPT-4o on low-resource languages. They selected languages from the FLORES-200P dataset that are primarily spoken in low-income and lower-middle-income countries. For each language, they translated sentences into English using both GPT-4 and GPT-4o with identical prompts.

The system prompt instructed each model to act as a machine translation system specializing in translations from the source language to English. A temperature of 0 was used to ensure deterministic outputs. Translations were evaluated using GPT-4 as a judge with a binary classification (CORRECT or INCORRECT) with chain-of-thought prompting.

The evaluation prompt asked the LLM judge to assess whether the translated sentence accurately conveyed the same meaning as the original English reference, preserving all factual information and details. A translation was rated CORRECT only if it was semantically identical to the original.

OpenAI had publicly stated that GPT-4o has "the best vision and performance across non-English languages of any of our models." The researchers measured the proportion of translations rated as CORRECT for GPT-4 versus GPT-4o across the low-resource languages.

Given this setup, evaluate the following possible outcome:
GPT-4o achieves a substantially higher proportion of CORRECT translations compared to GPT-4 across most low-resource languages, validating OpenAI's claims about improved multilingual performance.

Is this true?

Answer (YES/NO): NO